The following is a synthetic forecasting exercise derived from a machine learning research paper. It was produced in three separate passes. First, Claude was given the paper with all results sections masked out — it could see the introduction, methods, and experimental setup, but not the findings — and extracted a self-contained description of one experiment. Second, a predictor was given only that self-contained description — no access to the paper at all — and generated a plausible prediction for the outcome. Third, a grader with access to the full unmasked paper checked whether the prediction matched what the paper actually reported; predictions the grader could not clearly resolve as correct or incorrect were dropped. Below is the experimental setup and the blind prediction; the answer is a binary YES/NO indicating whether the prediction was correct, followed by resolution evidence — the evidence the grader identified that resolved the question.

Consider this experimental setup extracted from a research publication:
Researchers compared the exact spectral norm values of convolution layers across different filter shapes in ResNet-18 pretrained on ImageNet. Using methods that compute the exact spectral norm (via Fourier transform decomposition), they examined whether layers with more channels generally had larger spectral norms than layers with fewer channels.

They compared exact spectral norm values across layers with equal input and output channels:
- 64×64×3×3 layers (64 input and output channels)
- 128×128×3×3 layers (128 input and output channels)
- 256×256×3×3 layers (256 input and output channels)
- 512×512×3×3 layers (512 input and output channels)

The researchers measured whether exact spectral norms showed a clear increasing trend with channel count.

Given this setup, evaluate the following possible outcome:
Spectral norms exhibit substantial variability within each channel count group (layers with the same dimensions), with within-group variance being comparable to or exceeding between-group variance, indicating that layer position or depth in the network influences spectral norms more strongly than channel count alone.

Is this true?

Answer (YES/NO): NO